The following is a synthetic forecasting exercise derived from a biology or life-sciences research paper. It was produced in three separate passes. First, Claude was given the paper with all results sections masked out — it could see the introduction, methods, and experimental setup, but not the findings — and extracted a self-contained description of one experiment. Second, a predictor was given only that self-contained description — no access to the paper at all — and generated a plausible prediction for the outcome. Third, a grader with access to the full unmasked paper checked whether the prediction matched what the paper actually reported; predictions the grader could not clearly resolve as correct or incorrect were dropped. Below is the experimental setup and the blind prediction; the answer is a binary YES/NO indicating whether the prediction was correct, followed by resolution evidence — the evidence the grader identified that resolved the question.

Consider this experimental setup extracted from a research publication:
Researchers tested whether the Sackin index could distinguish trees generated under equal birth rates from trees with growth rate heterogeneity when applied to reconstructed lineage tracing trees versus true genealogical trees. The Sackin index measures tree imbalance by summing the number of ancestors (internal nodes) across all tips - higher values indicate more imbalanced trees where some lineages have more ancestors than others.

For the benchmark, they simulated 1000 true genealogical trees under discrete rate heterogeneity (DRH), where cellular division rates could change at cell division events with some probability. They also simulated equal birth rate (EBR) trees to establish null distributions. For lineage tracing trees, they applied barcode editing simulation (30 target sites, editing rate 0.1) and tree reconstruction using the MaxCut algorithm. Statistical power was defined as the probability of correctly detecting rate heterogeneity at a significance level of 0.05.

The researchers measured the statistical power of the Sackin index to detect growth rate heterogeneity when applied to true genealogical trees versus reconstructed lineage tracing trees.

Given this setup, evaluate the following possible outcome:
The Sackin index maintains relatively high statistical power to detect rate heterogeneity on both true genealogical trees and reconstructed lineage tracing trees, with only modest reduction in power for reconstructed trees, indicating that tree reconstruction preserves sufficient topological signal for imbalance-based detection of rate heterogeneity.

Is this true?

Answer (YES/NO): NO